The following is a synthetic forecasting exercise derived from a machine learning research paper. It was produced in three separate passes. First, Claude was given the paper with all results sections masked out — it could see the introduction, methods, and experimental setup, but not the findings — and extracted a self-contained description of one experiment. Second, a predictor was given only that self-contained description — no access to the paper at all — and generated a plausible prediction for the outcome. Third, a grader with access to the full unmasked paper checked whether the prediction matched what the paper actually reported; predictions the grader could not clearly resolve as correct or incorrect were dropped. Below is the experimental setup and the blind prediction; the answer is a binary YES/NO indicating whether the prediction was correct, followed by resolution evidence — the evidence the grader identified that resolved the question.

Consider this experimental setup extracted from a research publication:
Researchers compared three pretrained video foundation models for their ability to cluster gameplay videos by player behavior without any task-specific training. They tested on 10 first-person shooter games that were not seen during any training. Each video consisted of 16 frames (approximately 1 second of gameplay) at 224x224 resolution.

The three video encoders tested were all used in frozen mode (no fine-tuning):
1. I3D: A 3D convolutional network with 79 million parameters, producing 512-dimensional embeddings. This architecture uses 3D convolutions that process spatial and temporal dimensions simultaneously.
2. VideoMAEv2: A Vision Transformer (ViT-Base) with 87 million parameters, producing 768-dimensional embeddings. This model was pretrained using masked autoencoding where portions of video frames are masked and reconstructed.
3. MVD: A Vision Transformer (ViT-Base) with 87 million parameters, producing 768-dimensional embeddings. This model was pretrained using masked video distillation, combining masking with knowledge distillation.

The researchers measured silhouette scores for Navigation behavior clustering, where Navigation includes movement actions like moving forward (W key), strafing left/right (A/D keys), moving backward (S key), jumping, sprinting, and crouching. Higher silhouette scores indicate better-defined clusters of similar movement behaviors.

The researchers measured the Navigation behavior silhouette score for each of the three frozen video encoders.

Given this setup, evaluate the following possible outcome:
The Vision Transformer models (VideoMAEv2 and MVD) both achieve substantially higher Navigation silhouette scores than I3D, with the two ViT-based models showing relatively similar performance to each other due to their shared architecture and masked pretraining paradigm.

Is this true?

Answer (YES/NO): NO